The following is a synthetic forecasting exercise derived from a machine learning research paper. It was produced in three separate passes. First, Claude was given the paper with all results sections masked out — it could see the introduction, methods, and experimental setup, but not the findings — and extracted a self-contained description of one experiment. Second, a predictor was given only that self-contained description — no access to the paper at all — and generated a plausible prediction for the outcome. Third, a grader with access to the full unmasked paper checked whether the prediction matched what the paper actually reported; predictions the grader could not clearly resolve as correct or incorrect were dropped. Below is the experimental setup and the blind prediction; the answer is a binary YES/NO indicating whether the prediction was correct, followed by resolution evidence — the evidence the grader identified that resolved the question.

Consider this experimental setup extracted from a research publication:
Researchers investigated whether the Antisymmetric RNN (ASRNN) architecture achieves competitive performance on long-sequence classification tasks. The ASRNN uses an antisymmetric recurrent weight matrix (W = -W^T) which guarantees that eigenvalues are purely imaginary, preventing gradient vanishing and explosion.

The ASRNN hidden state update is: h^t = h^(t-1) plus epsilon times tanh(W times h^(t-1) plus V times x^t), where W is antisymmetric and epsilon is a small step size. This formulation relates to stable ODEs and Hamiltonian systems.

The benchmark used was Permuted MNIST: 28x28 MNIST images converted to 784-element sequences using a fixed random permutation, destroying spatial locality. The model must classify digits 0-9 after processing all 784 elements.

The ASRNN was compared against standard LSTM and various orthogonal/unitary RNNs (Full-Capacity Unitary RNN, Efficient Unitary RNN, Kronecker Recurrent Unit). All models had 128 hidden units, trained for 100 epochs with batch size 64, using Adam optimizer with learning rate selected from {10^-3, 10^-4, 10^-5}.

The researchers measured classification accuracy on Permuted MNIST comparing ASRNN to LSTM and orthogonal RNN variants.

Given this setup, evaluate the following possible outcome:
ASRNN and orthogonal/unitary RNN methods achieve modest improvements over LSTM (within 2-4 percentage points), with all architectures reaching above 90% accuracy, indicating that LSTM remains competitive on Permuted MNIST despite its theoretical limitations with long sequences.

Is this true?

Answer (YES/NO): NO